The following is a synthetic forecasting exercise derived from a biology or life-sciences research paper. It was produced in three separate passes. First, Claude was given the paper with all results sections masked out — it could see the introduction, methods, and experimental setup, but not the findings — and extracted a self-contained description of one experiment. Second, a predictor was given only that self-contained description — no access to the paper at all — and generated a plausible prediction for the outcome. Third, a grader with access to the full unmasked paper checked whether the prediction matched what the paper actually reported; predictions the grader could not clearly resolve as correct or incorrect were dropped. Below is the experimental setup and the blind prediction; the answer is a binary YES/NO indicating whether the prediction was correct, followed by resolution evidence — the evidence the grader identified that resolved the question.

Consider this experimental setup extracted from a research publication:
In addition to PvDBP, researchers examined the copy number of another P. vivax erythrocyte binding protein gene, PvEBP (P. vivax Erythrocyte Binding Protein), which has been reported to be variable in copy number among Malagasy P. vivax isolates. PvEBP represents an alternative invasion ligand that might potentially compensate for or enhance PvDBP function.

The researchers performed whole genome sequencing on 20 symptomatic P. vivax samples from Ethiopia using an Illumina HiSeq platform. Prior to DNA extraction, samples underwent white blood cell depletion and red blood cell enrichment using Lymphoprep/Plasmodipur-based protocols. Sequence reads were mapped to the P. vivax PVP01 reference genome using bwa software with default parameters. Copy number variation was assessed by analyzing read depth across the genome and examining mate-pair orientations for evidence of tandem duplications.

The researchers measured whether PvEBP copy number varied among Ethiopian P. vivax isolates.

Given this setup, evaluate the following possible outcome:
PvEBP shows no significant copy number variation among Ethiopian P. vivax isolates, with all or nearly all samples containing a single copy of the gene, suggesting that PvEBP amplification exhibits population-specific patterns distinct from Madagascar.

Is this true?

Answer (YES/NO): YES